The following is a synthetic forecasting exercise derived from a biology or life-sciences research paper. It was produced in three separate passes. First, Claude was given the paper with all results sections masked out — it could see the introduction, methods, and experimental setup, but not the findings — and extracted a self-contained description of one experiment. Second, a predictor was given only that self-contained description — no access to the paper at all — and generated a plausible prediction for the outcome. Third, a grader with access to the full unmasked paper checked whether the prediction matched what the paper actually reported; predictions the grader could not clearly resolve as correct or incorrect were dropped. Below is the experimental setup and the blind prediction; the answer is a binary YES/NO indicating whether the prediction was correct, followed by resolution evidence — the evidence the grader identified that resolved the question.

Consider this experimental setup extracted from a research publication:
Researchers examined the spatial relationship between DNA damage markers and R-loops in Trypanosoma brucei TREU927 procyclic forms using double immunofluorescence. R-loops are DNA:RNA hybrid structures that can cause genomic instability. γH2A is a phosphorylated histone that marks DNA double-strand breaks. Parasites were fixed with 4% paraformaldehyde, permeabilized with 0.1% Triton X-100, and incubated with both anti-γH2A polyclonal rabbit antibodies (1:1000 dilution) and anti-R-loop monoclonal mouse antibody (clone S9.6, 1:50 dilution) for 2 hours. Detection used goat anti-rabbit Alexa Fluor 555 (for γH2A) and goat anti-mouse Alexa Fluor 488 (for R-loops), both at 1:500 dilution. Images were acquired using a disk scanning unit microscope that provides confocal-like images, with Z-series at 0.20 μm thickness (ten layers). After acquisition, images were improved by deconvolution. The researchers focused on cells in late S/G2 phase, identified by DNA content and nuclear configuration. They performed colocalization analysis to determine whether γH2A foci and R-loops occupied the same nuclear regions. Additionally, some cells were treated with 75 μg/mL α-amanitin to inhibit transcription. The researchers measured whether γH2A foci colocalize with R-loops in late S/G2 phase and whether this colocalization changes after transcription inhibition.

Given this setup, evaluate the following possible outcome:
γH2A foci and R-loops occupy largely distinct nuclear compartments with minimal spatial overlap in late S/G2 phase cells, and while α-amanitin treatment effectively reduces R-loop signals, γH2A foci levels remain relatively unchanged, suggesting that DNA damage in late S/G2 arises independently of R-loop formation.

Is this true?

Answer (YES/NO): NO